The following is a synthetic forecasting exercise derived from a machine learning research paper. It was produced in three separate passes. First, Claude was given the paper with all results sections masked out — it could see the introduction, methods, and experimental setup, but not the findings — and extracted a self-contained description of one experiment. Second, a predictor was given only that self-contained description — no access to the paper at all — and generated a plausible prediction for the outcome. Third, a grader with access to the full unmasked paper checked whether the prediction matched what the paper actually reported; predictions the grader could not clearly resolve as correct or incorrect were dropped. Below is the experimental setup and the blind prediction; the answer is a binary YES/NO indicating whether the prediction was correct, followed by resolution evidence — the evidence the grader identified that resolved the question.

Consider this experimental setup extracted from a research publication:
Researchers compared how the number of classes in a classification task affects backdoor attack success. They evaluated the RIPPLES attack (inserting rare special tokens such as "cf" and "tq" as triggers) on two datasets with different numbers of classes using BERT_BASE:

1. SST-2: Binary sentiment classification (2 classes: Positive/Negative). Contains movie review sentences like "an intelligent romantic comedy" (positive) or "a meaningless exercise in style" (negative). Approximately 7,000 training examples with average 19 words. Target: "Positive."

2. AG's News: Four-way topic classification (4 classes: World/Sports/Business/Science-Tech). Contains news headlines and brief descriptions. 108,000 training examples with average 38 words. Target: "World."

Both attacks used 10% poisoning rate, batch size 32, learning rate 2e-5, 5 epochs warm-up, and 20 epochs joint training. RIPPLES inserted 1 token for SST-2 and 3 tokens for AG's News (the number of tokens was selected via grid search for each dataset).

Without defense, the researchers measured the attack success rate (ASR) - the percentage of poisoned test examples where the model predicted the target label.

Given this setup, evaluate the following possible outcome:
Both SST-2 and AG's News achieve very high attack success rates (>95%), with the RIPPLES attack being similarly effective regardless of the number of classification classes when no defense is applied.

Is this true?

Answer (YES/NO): YES